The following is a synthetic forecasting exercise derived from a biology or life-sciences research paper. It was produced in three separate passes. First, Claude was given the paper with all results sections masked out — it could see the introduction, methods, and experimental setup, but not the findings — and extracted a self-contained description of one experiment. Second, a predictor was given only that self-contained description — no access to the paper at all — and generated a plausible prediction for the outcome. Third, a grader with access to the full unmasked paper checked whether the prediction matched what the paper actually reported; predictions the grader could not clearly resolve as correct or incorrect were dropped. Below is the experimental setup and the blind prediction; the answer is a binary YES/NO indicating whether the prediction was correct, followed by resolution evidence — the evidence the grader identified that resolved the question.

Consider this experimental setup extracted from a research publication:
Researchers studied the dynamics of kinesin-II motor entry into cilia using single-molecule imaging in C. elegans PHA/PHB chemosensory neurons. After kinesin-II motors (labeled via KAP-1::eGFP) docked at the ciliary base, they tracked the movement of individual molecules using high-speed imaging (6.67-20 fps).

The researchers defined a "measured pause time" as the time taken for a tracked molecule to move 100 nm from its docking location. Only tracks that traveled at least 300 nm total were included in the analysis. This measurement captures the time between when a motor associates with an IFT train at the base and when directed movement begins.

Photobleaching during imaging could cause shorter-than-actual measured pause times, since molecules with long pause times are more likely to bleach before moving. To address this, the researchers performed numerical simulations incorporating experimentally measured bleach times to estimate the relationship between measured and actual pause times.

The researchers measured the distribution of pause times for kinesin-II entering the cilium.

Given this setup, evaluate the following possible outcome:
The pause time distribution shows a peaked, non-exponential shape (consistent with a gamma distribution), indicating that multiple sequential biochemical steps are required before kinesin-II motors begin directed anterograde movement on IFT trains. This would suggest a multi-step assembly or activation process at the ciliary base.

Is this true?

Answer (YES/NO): NO